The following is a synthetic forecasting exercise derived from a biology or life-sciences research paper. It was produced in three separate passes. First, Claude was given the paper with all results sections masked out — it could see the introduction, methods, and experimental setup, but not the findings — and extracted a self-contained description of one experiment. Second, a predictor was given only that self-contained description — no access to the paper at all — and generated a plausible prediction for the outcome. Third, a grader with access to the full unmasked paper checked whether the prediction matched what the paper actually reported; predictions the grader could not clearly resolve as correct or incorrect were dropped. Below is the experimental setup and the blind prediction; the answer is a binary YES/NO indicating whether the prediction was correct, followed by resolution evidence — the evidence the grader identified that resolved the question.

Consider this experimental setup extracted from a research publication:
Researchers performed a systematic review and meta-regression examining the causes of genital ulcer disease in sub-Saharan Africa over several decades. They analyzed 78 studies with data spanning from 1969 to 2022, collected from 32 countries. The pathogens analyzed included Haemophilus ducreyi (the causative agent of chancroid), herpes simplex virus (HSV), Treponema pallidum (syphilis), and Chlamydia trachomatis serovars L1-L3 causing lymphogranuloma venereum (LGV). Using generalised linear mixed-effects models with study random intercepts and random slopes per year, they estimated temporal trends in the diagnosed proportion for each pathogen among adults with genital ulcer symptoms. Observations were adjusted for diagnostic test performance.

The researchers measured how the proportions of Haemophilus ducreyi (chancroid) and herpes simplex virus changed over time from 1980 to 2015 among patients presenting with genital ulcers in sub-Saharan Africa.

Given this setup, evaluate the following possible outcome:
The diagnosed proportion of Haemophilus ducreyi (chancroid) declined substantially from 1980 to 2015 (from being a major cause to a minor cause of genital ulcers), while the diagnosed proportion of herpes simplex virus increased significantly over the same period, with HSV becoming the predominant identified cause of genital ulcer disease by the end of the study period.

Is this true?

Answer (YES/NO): YES